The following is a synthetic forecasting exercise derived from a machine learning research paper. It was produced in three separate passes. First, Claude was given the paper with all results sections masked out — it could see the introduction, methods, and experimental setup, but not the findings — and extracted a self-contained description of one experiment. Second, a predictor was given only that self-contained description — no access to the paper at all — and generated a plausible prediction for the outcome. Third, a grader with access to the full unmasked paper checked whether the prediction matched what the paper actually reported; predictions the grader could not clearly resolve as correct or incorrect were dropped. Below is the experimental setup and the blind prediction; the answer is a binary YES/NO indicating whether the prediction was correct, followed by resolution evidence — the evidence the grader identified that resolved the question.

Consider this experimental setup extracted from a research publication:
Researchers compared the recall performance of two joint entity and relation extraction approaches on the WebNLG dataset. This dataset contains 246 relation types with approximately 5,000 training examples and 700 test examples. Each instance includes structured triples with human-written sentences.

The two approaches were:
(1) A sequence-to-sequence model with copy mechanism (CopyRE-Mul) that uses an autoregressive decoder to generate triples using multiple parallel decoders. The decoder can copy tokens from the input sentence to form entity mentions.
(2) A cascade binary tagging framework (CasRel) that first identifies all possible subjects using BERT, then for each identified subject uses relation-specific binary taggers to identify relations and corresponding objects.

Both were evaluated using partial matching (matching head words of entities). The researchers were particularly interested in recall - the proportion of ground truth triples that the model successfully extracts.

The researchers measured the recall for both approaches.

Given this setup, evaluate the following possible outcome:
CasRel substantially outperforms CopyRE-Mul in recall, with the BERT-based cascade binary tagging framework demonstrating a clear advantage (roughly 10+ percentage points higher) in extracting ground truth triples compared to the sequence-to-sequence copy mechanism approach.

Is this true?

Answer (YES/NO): YES